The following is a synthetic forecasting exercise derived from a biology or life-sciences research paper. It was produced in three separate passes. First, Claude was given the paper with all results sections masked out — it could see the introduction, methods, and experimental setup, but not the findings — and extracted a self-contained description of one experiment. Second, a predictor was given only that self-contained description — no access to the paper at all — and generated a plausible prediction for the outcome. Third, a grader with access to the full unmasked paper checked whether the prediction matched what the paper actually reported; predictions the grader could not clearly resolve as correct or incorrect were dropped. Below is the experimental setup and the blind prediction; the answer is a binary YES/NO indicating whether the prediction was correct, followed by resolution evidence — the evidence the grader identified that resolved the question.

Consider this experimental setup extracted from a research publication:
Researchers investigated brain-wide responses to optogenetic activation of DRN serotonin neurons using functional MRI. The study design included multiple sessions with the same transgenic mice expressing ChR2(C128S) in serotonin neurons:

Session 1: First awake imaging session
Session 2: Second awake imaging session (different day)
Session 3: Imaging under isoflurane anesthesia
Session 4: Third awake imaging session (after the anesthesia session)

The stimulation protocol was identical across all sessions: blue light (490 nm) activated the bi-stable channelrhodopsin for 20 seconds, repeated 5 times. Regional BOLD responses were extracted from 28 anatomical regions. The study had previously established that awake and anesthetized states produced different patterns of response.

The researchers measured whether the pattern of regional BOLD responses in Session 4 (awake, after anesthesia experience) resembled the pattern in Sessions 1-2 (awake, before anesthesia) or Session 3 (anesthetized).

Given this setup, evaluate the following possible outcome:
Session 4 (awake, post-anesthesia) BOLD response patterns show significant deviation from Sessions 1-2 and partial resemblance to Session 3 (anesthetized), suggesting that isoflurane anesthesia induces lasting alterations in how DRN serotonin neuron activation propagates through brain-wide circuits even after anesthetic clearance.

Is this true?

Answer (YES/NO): NO